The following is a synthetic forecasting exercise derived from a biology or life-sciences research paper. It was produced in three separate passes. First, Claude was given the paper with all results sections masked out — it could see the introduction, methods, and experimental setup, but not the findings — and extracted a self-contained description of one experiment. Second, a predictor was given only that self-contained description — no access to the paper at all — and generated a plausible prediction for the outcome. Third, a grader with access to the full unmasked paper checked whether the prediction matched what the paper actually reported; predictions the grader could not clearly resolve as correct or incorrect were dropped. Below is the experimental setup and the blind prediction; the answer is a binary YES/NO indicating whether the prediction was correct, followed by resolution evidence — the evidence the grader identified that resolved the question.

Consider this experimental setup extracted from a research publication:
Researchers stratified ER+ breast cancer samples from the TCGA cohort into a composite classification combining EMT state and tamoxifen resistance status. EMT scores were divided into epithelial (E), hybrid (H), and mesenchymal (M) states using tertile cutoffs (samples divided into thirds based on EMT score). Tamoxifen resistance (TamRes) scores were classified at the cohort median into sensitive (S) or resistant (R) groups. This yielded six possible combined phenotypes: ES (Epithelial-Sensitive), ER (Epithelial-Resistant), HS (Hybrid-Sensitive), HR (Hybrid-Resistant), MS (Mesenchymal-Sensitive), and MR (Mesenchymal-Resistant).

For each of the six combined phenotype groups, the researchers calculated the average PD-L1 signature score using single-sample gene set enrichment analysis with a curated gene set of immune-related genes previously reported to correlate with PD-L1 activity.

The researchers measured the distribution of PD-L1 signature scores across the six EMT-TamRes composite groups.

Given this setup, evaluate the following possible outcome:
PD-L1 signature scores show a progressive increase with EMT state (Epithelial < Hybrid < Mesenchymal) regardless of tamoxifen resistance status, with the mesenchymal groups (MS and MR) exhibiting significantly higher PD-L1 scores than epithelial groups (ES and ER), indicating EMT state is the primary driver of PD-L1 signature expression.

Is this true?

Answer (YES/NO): NO